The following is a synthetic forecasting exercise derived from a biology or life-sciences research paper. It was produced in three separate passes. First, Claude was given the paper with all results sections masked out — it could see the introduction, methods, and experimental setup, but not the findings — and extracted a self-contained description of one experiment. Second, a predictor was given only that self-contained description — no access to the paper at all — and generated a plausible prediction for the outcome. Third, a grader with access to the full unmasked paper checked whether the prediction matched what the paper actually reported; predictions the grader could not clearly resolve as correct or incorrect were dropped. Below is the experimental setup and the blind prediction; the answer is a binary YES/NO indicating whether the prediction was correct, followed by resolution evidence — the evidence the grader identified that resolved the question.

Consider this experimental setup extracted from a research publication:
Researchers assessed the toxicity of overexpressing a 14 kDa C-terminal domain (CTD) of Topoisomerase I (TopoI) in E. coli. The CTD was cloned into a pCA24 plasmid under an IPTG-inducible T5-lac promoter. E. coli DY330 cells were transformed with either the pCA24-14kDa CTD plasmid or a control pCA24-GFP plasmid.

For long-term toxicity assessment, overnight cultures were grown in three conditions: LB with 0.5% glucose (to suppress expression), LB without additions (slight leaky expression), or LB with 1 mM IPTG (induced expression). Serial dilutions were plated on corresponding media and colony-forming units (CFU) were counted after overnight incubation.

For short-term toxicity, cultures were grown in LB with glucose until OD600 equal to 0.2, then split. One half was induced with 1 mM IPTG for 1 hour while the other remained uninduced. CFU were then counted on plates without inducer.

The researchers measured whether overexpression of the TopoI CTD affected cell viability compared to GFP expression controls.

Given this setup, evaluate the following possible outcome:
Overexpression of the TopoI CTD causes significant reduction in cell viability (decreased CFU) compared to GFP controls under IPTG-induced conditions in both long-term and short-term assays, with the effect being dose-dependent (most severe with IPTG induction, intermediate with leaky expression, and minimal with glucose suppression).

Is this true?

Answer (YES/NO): YES